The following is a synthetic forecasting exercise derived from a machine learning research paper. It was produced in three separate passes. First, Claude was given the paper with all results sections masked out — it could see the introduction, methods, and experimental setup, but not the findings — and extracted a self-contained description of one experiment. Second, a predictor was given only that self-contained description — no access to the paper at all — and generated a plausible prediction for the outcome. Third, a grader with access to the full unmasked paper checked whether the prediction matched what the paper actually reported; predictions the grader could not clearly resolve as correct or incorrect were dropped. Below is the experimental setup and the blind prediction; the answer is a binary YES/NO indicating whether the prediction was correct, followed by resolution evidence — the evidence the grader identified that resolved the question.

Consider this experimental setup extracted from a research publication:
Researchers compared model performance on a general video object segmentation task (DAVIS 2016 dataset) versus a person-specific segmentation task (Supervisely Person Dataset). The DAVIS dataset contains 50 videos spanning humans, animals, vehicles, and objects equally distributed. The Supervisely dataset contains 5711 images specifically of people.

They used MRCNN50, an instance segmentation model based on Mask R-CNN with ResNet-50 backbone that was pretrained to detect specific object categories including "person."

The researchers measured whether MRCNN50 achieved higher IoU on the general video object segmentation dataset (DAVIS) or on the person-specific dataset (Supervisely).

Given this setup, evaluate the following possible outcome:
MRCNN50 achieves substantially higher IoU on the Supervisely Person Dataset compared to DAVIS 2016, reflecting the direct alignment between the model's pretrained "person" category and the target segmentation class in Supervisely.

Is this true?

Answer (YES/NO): YES